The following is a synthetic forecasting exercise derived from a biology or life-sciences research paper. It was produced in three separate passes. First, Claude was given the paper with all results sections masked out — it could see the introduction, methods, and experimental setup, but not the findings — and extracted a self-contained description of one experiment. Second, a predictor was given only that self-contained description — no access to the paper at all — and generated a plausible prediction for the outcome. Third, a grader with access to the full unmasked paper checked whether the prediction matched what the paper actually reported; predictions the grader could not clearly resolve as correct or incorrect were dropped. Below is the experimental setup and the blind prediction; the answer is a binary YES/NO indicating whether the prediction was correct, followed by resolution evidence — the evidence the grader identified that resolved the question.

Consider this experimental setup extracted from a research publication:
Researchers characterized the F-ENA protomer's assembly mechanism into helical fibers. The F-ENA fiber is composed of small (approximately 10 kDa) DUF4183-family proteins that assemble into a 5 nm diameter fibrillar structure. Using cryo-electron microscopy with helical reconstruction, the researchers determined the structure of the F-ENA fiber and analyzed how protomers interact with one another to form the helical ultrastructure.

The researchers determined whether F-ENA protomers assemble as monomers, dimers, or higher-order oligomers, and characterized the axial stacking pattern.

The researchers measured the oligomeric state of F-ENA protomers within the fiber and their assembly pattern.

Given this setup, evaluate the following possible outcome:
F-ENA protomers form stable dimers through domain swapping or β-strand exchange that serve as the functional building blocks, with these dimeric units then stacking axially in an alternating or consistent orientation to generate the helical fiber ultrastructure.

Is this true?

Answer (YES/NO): NO